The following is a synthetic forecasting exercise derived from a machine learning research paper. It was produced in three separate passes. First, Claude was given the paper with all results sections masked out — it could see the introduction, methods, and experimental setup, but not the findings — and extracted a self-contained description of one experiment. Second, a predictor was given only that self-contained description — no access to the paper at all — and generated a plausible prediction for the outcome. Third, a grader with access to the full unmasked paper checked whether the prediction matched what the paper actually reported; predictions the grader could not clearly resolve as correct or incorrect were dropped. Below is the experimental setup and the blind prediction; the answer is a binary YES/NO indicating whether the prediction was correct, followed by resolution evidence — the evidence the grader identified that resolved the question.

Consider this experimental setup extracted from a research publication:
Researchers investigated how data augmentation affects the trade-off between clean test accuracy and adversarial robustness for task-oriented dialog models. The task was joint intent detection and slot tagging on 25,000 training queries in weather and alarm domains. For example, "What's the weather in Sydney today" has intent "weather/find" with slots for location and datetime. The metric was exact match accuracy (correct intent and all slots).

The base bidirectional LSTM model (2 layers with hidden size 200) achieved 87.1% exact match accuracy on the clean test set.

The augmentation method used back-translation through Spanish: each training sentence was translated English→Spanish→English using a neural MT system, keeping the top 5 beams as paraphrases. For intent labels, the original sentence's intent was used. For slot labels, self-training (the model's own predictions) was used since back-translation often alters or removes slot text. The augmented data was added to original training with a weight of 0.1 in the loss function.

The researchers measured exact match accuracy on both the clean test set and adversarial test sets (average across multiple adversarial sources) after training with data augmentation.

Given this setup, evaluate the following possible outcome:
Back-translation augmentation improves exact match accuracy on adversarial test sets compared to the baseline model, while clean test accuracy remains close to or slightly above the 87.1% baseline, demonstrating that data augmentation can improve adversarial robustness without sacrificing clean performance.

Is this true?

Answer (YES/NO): NO